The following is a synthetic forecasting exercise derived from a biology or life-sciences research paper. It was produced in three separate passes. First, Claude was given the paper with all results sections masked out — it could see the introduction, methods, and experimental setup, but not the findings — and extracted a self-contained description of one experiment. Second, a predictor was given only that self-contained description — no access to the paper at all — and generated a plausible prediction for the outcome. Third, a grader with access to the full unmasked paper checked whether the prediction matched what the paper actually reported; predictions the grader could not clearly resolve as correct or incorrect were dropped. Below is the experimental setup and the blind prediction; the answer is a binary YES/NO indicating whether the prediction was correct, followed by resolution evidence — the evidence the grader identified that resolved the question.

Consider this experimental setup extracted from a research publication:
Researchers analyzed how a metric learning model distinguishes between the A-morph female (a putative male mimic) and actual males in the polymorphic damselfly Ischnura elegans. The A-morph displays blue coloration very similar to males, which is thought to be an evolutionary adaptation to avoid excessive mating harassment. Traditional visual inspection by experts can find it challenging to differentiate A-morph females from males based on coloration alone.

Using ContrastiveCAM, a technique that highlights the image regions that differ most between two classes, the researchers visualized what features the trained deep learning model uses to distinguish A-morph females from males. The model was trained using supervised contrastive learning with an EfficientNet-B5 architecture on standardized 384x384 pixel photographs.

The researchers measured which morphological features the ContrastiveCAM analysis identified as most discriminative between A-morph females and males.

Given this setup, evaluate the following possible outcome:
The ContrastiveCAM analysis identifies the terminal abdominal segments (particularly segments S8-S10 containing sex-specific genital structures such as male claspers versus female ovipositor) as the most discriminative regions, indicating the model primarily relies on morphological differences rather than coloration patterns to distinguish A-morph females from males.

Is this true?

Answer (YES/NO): NO